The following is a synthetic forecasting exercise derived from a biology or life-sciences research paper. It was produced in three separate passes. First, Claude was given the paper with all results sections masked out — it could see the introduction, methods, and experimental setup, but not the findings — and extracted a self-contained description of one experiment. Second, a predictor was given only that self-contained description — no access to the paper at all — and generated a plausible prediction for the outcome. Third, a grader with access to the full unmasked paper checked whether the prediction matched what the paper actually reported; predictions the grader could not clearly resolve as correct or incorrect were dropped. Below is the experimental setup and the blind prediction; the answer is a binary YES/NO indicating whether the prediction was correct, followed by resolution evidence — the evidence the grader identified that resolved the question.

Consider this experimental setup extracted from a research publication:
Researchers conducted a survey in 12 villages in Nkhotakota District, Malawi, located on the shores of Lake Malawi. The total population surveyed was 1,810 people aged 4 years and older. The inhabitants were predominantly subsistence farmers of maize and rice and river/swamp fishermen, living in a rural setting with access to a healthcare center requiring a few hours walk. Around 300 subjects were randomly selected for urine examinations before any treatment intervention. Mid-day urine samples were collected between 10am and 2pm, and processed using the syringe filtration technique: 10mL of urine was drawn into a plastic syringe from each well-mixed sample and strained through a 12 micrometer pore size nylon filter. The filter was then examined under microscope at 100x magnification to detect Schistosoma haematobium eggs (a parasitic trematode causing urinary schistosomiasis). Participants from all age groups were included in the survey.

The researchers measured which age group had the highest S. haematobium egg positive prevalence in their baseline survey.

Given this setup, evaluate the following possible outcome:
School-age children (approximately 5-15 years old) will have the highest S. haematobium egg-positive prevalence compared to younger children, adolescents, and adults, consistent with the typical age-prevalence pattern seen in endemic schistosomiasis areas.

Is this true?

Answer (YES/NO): NO